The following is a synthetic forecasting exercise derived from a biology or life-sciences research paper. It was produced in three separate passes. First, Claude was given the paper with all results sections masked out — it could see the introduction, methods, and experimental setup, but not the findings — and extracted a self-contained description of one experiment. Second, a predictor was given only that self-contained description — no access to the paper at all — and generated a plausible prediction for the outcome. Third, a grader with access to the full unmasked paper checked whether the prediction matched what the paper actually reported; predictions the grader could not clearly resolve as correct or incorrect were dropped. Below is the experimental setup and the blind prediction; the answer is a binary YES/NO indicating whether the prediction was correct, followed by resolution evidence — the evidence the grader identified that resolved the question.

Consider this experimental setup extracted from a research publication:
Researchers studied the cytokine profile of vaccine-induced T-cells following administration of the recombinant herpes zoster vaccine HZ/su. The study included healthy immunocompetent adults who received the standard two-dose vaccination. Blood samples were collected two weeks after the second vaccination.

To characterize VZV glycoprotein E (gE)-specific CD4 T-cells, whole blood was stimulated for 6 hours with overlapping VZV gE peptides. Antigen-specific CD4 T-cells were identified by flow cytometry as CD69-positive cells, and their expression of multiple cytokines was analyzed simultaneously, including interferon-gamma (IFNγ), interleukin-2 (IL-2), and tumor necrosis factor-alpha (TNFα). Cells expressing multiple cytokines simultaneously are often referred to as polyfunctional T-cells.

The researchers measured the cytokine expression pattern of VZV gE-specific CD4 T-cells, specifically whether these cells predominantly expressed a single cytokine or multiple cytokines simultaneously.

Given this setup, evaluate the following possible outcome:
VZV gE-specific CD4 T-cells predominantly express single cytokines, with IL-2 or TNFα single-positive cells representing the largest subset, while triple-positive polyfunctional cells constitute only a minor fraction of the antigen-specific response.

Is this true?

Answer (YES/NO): NO